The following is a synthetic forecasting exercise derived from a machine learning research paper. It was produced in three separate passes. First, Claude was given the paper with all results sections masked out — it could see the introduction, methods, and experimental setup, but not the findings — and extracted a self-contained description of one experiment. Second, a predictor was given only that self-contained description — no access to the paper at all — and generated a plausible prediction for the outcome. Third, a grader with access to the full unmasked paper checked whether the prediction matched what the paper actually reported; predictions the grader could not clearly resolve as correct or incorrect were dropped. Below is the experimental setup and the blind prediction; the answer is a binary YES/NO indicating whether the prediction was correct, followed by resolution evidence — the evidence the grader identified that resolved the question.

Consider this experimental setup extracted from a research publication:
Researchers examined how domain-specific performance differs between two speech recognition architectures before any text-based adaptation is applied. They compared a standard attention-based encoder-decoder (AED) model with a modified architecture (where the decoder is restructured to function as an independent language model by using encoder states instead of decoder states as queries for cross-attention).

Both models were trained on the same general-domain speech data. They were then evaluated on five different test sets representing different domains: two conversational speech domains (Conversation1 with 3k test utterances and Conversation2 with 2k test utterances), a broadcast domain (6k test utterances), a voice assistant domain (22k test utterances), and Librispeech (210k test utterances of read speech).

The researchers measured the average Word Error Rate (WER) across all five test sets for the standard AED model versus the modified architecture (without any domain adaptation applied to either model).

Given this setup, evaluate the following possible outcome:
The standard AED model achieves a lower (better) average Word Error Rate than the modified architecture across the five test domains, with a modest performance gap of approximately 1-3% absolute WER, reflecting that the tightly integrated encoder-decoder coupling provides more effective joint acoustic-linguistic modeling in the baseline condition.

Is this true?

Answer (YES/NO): NO